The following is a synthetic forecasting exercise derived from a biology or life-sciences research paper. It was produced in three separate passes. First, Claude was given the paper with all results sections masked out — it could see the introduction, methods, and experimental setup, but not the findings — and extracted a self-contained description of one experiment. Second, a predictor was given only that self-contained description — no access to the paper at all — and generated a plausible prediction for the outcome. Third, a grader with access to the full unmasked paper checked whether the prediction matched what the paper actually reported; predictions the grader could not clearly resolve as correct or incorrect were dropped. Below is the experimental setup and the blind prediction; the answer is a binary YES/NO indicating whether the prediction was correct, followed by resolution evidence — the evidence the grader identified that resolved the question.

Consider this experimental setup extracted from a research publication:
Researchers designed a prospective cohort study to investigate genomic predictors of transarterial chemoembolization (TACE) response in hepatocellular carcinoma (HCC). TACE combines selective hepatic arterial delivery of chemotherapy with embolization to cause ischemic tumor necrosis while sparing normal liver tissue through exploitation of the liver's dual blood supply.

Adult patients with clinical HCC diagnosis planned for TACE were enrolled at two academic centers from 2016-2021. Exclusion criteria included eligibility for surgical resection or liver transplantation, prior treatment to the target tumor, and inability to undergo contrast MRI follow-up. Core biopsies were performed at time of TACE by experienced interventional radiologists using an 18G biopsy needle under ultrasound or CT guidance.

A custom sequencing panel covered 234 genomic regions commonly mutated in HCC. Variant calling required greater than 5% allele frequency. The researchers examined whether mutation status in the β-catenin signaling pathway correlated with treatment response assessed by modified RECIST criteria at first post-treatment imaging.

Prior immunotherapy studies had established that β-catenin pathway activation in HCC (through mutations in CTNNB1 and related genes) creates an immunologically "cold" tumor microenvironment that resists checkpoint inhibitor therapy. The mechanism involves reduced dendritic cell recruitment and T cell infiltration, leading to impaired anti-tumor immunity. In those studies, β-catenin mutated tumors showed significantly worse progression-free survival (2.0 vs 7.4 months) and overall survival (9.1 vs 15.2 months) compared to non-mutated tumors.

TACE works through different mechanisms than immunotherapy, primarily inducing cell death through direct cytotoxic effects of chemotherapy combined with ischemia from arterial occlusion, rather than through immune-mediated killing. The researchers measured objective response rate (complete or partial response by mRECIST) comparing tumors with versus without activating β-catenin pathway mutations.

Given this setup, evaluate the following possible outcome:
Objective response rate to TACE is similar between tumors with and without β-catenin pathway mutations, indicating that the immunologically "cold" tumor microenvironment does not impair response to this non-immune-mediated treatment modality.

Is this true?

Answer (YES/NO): YES